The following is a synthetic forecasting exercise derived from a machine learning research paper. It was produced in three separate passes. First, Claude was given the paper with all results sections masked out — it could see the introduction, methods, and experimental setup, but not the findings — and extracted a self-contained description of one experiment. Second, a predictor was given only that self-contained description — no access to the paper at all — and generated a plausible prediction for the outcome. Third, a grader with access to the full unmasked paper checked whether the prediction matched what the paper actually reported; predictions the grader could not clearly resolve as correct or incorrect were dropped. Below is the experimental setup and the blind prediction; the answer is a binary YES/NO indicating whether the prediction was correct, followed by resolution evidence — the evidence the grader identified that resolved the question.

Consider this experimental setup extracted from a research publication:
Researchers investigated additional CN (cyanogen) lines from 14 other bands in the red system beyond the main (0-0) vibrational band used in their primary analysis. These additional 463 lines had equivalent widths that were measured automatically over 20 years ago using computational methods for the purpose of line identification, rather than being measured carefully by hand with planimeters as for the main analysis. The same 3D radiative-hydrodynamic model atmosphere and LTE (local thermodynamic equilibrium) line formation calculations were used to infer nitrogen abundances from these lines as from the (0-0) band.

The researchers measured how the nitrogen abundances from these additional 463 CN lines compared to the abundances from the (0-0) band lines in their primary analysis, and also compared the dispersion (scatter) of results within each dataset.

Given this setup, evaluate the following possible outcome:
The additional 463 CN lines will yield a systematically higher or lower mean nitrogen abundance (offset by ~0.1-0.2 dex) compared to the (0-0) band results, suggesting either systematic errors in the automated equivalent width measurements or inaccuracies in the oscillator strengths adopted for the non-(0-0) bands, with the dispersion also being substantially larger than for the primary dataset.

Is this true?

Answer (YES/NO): NO